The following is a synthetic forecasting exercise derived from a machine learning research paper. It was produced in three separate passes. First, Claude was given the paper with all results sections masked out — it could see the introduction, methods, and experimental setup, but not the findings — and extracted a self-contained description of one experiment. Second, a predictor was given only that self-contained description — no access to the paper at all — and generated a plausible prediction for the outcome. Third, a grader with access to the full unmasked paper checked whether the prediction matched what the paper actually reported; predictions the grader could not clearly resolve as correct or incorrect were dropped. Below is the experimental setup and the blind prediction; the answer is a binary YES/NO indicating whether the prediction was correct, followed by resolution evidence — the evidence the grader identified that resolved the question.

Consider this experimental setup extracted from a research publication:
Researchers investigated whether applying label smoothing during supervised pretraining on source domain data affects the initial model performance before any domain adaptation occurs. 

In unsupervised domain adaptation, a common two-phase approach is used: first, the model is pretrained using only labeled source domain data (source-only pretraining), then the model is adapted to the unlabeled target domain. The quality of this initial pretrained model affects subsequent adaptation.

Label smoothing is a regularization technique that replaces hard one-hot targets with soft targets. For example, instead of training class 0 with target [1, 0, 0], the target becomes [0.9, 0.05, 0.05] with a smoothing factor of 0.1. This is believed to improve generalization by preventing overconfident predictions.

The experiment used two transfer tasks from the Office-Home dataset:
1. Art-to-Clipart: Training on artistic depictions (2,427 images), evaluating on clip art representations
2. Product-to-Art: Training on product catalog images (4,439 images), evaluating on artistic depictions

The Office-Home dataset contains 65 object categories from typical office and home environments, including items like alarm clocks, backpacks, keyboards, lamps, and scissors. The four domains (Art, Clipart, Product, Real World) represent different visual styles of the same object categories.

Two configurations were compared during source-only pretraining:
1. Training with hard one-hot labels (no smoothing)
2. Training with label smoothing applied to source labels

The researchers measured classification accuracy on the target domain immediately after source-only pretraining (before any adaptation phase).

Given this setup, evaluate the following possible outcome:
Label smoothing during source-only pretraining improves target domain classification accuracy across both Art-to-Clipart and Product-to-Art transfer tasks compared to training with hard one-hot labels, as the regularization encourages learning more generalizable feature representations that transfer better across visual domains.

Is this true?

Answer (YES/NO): YES